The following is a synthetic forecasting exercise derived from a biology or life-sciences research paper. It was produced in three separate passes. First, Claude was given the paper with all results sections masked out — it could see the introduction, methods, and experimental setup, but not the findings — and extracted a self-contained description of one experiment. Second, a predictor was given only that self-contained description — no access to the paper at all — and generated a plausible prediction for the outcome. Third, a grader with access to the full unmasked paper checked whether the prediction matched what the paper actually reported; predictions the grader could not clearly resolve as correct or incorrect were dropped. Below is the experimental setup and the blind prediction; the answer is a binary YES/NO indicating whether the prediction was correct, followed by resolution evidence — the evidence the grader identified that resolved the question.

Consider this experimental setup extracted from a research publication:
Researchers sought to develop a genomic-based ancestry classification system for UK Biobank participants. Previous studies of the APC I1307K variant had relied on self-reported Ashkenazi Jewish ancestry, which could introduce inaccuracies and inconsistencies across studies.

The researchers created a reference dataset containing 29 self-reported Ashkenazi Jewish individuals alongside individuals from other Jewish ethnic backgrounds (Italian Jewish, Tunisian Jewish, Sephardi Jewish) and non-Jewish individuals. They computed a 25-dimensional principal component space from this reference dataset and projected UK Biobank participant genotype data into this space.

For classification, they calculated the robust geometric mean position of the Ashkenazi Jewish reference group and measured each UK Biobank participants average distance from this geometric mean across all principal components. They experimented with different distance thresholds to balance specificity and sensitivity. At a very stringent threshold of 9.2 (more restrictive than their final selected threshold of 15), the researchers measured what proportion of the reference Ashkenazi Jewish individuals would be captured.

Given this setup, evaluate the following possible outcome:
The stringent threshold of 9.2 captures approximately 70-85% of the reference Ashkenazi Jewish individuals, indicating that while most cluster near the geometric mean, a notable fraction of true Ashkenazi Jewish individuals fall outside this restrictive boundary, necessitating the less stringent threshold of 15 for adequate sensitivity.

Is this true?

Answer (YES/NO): NO